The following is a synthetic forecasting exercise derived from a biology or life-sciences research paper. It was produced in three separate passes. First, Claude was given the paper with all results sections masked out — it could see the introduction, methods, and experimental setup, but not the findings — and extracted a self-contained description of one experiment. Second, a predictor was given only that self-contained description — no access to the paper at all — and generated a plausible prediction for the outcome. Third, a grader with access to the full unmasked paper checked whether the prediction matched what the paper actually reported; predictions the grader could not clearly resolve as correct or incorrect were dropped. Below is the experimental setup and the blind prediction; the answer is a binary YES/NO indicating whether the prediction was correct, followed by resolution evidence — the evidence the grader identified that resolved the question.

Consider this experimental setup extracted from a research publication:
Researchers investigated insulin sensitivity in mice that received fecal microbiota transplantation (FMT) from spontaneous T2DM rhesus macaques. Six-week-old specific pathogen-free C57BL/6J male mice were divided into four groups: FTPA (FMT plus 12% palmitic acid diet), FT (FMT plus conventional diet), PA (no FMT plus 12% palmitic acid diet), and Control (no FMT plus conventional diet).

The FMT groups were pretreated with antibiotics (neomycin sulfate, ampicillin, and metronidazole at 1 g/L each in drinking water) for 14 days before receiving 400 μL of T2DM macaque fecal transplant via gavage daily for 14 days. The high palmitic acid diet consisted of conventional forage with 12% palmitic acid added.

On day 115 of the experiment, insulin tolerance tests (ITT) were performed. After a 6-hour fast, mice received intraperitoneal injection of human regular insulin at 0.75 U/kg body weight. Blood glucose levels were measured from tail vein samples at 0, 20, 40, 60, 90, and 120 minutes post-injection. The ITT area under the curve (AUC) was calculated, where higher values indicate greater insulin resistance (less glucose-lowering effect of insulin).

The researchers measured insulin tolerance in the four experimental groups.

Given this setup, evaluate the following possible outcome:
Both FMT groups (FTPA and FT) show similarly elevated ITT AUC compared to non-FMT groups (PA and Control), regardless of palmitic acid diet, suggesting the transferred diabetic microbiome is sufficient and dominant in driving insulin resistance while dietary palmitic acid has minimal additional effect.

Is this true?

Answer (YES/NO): NO